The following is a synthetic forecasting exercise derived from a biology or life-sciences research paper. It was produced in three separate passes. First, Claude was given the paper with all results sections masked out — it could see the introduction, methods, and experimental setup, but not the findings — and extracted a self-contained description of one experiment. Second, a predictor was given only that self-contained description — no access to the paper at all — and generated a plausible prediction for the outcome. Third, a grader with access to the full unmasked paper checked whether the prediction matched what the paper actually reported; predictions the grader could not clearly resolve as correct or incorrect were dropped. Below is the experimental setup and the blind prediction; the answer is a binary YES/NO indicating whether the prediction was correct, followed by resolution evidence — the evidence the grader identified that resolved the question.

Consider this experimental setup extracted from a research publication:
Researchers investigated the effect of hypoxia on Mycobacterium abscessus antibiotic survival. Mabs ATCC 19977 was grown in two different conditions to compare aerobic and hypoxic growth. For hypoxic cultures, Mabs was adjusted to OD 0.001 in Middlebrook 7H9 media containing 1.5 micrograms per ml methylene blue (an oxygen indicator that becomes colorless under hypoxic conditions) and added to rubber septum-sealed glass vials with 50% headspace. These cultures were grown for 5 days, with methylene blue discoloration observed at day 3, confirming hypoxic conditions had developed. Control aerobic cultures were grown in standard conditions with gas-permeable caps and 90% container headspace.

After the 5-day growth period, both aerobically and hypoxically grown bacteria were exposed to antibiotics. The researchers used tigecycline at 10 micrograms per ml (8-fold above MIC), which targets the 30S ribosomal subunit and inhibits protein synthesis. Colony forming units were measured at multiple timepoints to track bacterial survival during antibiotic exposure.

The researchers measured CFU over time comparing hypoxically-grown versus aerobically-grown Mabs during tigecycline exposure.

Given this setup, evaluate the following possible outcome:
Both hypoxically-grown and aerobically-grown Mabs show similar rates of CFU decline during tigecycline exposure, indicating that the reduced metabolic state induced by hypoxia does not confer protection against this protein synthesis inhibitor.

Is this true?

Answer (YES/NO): NO